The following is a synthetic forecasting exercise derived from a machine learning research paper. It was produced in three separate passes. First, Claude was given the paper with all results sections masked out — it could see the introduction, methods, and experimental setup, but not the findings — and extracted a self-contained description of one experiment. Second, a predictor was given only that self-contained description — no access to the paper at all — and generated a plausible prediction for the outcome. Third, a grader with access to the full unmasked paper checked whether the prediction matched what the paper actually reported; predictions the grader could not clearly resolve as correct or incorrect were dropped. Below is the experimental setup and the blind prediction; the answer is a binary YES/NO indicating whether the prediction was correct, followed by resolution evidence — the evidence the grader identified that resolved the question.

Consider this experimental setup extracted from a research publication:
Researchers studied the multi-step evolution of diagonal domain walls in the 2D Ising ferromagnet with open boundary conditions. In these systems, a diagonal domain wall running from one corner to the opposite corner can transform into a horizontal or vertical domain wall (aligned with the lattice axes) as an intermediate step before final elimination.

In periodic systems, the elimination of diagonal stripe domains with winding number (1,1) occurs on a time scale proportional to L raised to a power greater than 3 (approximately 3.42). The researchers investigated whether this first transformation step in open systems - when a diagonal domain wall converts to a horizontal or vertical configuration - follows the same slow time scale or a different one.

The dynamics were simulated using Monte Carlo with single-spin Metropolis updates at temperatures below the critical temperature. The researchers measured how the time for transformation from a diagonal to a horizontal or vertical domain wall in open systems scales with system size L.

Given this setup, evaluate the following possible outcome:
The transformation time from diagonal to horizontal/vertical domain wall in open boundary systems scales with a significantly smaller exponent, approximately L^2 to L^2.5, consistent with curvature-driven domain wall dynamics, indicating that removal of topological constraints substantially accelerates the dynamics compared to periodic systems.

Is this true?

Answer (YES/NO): NO